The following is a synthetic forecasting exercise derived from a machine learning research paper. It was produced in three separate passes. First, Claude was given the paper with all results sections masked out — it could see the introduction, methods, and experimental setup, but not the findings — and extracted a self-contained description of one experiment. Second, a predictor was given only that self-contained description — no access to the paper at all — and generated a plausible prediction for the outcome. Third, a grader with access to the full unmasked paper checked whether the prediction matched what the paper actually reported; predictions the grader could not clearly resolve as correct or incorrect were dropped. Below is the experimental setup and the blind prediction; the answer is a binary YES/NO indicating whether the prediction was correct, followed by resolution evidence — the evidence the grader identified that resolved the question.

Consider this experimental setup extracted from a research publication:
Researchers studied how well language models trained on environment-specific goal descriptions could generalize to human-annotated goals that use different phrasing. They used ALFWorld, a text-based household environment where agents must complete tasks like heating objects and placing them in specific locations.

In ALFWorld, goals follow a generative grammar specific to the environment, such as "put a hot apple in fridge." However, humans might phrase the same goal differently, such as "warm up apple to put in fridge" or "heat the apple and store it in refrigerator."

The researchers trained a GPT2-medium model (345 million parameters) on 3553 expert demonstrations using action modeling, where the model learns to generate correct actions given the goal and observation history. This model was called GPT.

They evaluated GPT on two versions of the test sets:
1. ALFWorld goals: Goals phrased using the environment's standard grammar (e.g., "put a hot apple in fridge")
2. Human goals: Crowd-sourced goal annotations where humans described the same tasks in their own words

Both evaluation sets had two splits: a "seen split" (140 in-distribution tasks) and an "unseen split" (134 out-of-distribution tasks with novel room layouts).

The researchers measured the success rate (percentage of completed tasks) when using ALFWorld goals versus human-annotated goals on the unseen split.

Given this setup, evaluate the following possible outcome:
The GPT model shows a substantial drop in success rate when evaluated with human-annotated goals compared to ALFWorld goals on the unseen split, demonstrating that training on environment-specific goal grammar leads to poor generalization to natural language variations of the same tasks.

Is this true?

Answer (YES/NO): NO